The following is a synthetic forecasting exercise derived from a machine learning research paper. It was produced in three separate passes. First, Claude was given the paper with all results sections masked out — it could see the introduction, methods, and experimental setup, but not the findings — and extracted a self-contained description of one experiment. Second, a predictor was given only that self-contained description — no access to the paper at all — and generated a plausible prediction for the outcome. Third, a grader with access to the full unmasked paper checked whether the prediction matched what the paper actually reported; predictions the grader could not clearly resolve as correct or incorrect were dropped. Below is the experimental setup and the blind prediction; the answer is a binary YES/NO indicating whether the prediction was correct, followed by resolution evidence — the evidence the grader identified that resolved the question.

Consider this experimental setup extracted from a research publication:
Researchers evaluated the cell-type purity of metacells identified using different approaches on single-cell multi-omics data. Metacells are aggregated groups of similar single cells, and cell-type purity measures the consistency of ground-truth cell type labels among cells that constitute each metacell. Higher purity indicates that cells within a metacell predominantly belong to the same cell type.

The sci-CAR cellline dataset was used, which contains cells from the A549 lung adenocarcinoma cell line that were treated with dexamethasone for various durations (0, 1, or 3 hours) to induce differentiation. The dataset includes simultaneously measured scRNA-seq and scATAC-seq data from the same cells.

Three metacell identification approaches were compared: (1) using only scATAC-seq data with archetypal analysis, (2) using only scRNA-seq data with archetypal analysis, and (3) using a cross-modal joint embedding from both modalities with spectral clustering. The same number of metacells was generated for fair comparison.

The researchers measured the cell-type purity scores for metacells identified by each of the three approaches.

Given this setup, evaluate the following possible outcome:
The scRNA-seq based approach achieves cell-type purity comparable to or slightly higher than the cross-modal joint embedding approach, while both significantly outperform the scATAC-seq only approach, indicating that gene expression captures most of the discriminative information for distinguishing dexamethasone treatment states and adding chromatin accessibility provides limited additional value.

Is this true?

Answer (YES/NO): NO